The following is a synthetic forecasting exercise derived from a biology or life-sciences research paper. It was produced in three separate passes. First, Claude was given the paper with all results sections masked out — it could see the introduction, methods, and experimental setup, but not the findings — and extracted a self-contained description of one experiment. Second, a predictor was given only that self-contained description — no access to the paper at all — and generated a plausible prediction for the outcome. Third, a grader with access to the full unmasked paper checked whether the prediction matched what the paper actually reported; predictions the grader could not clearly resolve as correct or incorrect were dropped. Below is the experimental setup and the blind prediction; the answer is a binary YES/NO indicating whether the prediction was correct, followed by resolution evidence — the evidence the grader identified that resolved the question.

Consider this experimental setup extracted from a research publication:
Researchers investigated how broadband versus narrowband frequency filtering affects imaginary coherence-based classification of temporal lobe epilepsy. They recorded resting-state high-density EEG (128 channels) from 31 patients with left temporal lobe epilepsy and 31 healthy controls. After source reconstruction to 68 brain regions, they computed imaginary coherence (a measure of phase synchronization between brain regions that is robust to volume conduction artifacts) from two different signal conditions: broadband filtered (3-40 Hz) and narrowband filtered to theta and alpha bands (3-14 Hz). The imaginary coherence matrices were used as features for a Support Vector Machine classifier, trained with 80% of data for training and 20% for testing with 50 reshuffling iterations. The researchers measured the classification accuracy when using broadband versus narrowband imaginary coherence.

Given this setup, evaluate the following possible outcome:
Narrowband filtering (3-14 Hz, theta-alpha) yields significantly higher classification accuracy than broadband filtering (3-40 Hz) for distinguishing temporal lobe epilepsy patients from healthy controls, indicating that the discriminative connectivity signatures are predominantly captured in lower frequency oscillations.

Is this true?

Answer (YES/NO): NO